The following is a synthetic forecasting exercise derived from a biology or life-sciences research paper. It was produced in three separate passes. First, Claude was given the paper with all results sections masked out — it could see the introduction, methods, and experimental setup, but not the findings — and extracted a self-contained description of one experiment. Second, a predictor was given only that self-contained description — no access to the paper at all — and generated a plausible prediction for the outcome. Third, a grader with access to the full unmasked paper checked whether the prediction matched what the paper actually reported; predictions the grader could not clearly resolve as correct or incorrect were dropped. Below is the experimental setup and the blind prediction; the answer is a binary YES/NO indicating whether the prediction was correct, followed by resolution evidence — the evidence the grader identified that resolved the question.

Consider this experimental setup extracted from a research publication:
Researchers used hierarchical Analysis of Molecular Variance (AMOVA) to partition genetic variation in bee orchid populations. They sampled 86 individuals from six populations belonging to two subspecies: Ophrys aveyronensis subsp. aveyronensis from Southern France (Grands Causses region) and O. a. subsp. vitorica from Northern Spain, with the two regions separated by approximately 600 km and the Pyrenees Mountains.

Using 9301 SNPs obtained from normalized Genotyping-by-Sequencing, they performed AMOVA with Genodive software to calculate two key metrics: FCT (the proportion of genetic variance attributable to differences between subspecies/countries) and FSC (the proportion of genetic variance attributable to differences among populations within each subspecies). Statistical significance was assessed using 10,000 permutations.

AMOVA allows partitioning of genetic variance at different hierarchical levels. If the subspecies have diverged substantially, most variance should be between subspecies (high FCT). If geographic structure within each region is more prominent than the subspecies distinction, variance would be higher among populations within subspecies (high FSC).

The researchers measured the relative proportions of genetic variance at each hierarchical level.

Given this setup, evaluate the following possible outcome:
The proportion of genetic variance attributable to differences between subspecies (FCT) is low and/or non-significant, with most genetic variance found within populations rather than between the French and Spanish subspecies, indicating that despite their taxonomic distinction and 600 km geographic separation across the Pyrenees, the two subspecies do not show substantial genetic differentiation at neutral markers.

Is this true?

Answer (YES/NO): NO